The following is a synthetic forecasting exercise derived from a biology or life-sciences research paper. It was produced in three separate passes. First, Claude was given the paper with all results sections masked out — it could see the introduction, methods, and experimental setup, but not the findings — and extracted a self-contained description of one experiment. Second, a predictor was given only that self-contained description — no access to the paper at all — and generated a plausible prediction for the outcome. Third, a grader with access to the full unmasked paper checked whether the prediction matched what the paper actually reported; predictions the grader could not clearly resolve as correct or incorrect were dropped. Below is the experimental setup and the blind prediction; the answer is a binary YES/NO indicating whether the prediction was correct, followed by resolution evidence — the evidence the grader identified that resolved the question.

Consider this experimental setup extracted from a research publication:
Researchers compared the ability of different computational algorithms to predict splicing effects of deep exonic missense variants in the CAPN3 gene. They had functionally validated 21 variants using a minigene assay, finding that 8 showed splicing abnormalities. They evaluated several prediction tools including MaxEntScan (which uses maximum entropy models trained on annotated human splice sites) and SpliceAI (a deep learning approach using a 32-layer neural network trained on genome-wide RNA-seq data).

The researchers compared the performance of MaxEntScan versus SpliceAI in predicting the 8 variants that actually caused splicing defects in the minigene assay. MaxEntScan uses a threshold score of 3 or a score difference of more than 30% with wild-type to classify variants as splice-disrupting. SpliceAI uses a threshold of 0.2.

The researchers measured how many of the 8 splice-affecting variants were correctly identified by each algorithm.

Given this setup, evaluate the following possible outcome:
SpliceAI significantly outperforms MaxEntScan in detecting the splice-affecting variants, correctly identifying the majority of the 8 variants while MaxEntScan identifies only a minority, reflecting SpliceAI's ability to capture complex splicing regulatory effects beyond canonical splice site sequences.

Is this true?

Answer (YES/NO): NO